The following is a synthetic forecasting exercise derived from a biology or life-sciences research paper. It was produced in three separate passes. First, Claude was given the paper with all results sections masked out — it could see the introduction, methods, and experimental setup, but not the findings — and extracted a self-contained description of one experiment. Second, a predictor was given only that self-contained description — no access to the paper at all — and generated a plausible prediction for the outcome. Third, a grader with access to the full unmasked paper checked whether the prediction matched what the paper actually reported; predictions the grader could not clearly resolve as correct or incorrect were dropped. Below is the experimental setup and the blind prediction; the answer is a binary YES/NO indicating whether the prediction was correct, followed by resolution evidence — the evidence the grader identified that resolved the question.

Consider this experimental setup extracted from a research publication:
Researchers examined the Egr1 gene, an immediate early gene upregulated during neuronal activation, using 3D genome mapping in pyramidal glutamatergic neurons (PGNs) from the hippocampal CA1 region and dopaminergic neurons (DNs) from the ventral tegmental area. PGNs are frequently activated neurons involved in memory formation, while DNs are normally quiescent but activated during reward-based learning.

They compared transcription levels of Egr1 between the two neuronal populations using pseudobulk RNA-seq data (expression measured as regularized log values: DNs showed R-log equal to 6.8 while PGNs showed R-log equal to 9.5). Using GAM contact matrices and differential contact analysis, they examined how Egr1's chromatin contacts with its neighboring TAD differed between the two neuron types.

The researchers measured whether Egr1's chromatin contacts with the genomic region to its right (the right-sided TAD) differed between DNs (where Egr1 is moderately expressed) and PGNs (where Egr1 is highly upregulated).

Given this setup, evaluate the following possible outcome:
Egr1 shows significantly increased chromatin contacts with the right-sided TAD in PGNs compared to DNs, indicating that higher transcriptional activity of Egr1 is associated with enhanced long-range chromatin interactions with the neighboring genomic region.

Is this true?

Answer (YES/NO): YES